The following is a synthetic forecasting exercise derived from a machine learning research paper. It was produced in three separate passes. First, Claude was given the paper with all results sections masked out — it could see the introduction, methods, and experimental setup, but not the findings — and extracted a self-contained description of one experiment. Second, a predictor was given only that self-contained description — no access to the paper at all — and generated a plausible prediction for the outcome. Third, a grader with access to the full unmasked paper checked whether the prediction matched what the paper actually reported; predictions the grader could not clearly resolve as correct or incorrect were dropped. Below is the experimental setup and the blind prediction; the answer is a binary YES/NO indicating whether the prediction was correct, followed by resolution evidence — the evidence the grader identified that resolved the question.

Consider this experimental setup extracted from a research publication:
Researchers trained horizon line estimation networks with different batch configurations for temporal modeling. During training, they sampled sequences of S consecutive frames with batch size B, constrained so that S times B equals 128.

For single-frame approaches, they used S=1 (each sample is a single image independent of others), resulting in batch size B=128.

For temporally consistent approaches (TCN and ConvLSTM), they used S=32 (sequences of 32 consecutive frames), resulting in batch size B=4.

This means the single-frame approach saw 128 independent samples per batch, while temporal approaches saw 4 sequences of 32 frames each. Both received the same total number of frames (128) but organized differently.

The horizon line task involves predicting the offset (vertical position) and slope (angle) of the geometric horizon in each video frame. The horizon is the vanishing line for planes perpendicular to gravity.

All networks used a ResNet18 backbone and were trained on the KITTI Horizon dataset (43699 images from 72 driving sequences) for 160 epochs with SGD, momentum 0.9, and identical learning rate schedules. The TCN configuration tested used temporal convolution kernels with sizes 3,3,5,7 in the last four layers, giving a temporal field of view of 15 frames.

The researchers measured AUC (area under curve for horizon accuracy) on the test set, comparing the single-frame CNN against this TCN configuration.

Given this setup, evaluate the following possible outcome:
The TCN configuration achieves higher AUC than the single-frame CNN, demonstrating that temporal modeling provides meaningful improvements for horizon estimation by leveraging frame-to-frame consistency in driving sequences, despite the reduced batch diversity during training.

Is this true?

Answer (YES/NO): NO